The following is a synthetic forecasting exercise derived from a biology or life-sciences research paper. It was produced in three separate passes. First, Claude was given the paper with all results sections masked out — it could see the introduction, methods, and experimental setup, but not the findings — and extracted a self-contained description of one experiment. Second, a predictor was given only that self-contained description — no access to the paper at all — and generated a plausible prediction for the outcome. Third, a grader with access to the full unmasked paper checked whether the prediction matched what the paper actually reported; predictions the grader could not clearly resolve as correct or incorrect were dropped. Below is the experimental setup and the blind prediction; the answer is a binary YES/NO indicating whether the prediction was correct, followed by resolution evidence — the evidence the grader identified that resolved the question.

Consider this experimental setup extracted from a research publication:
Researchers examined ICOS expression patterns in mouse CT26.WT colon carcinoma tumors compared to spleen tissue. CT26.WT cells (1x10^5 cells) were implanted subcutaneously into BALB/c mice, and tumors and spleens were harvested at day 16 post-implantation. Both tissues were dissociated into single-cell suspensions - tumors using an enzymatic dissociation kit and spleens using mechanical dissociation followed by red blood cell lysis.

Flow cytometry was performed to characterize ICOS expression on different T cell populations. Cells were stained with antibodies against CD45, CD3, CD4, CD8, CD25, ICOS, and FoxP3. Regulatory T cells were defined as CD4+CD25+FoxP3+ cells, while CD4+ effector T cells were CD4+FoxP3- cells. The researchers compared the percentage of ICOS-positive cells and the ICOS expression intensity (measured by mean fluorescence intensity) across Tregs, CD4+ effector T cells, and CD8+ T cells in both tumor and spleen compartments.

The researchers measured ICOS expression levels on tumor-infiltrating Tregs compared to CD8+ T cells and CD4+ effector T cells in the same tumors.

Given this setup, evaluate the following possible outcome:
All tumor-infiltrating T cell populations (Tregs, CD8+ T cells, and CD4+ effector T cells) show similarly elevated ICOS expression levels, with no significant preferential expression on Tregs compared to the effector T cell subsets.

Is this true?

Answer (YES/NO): NO